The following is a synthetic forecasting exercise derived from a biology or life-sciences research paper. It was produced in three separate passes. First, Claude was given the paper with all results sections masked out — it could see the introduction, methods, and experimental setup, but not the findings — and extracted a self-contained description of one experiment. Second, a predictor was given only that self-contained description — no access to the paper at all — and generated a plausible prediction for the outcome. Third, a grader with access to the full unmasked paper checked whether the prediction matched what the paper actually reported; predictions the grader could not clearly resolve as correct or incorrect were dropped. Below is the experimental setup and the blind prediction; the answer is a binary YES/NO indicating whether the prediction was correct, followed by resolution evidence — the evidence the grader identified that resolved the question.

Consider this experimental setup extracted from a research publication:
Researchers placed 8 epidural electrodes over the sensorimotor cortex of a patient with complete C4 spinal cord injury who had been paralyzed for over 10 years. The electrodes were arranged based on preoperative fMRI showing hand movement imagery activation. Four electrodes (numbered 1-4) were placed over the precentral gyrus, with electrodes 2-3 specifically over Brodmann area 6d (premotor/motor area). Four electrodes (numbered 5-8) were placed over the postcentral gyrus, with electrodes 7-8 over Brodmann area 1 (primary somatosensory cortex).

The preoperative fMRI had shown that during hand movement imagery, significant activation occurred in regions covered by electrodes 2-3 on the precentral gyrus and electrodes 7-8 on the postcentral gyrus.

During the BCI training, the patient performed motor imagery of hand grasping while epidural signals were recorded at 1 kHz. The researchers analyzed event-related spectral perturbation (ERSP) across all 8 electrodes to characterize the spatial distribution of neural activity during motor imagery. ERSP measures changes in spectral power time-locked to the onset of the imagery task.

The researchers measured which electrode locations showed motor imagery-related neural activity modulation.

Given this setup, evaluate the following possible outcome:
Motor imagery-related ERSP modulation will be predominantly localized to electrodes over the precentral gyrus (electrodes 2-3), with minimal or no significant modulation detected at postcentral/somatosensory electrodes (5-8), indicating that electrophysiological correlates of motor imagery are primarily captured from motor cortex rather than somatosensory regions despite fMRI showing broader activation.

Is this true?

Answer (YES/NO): NO